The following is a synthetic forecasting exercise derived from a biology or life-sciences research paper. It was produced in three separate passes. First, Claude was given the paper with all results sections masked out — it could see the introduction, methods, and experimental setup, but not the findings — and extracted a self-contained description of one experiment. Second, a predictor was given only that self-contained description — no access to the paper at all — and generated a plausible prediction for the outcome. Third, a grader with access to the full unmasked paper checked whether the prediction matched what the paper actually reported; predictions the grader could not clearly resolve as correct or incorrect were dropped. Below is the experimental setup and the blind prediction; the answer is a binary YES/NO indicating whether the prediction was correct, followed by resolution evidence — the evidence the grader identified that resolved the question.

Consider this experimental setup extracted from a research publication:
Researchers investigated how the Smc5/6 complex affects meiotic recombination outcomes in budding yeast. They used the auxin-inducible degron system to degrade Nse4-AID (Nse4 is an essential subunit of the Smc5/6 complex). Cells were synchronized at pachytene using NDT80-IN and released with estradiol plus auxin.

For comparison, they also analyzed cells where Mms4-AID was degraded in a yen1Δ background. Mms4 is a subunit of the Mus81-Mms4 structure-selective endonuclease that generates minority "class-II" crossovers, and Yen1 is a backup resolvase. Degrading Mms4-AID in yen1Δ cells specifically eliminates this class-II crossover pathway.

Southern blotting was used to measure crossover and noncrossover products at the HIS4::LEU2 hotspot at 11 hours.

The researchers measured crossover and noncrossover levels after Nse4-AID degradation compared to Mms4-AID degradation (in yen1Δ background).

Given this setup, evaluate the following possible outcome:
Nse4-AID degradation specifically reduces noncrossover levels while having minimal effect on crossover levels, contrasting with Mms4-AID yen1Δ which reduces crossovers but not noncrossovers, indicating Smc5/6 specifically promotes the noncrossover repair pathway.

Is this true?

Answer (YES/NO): NO